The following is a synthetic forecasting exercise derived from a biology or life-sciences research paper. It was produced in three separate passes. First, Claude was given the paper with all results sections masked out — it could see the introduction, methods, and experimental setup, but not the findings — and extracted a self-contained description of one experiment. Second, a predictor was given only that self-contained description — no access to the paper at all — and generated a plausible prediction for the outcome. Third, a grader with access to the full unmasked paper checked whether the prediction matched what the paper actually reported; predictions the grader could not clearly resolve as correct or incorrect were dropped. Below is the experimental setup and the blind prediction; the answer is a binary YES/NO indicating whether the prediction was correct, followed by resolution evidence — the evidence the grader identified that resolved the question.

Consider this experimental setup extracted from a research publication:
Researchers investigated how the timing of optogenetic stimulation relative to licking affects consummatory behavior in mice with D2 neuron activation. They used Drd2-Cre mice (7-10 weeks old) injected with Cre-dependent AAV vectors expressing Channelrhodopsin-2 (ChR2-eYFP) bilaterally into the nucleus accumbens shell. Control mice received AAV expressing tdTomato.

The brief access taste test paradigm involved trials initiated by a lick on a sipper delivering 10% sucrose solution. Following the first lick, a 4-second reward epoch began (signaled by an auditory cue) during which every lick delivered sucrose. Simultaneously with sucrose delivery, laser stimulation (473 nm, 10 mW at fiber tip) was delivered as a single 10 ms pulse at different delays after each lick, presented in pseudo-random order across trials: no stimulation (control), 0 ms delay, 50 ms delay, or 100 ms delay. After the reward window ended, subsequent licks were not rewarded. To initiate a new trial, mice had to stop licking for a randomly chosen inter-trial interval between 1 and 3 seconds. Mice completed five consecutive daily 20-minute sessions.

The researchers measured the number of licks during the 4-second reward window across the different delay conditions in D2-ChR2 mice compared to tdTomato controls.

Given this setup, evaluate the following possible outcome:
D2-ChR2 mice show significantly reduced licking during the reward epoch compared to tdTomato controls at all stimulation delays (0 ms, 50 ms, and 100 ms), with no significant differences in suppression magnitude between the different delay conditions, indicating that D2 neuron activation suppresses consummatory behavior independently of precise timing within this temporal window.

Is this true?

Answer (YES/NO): NO